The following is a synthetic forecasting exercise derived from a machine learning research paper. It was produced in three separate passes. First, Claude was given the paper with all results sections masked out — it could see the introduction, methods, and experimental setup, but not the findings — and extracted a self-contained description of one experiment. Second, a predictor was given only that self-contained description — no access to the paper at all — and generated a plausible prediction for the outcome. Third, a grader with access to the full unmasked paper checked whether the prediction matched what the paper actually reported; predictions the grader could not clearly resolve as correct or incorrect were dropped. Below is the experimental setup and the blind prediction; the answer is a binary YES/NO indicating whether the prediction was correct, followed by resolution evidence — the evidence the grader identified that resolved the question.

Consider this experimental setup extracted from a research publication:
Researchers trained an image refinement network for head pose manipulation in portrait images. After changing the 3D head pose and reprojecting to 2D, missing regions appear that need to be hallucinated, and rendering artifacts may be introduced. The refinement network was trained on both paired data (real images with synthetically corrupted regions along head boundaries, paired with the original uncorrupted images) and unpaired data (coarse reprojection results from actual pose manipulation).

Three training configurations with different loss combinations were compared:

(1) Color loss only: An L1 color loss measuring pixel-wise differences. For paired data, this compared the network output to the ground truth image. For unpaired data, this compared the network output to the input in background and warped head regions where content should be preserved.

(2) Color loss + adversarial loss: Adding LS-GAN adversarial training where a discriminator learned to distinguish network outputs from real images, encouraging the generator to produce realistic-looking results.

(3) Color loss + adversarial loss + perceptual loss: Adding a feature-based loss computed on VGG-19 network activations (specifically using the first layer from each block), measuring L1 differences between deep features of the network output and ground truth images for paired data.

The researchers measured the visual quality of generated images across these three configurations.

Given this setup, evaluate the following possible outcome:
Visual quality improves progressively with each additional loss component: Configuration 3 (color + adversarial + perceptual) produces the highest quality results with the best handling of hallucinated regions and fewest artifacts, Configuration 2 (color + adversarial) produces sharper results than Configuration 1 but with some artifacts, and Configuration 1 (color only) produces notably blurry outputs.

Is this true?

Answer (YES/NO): YES